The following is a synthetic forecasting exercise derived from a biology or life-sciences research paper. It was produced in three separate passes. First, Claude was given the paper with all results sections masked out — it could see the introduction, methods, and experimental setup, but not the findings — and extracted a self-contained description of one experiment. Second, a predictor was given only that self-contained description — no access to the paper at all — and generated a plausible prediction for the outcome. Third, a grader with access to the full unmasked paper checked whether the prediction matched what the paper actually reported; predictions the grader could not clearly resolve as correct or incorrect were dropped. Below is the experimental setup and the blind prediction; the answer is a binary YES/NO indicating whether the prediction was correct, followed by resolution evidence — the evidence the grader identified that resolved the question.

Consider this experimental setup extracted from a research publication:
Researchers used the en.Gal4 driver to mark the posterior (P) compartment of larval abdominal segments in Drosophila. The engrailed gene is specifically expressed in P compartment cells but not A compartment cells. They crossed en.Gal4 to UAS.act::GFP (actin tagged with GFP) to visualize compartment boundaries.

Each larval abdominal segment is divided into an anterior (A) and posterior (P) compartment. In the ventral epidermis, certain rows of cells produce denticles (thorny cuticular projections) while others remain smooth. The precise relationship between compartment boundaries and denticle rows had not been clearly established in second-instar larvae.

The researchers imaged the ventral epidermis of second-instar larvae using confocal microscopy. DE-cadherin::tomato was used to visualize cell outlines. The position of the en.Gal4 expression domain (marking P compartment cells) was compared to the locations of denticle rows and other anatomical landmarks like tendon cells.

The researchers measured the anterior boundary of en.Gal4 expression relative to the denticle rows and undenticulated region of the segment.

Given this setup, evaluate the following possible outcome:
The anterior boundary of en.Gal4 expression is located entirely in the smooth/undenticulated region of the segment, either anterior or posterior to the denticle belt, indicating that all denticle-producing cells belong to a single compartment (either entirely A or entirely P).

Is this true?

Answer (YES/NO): NO